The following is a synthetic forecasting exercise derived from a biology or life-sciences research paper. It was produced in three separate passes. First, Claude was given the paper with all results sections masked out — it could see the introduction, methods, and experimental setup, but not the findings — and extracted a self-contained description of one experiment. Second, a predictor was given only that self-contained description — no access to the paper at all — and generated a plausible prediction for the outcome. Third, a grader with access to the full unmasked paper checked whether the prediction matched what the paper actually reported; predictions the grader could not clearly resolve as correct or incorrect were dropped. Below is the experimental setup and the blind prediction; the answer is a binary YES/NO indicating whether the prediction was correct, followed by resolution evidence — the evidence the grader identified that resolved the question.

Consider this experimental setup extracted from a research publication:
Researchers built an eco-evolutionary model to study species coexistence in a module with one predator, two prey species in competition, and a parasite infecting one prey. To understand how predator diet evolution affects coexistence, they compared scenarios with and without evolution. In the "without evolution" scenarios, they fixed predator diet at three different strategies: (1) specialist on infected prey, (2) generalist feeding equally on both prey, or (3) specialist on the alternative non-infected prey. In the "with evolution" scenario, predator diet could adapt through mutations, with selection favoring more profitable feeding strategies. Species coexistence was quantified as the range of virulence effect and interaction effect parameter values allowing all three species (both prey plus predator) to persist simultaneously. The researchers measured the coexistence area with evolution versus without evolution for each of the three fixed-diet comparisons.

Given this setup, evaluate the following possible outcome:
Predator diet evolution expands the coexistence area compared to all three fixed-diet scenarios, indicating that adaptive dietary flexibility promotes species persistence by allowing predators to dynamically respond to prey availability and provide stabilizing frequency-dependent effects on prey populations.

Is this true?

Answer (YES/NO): YES